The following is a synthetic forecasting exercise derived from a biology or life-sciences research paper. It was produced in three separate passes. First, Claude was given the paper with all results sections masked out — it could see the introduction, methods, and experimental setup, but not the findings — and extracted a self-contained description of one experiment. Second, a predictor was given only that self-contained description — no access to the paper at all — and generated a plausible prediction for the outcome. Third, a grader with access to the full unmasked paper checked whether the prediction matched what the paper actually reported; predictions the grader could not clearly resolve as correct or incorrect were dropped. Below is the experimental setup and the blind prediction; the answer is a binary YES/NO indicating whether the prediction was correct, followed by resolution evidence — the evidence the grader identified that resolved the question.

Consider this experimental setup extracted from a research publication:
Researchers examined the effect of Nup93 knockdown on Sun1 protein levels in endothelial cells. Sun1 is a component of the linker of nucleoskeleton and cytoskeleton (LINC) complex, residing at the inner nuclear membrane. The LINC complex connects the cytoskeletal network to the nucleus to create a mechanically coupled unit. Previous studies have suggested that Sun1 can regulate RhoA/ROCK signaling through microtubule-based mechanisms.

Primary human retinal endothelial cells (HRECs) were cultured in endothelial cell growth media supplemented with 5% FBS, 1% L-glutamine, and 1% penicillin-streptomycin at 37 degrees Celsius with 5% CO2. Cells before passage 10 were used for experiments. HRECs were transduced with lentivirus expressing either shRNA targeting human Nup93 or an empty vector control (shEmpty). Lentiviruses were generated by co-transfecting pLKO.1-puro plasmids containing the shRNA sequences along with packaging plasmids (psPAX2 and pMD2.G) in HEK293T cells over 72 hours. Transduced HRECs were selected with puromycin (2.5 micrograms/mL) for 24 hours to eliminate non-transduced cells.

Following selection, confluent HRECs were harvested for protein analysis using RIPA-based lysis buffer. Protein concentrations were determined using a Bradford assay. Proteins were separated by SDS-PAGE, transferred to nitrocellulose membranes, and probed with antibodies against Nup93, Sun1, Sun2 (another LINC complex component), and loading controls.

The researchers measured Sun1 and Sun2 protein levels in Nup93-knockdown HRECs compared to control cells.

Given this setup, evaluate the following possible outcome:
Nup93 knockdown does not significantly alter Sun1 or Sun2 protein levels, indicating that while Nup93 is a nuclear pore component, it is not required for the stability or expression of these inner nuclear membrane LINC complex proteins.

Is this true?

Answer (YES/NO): NO